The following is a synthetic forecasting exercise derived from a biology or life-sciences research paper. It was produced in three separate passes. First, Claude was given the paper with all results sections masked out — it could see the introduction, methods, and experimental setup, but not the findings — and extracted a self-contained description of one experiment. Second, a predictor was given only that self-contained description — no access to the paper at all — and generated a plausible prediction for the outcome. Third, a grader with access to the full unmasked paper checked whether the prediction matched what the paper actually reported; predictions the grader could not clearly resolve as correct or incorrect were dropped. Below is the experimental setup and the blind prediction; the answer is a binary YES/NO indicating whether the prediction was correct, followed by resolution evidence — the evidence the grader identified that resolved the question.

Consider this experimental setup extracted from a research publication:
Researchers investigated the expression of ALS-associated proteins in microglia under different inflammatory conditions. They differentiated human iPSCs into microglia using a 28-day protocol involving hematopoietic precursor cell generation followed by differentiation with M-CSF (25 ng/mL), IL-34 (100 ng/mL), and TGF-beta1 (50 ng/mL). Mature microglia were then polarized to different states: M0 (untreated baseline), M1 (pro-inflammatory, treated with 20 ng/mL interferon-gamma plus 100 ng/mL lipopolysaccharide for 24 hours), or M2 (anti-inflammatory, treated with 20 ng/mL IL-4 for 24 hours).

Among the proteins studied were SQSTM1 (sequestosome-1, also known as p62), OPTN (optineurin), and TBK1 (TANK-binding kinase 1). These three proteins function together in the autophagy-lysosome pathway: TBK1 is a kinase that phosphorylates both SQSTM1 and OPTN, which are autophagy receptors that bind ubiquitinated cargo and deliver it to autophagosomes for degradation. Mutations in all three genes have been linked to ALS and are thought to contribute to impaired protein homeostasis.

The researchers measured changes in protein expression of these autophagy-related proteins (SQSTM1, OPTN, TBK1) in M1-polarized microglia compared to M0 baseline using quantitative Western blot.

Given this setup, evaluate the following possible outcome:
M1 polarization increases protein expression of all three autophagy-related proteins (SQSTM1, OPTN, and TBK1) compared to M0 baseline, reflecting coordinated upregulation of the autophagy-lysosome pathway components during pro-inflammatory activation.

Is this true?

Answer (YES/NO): YES